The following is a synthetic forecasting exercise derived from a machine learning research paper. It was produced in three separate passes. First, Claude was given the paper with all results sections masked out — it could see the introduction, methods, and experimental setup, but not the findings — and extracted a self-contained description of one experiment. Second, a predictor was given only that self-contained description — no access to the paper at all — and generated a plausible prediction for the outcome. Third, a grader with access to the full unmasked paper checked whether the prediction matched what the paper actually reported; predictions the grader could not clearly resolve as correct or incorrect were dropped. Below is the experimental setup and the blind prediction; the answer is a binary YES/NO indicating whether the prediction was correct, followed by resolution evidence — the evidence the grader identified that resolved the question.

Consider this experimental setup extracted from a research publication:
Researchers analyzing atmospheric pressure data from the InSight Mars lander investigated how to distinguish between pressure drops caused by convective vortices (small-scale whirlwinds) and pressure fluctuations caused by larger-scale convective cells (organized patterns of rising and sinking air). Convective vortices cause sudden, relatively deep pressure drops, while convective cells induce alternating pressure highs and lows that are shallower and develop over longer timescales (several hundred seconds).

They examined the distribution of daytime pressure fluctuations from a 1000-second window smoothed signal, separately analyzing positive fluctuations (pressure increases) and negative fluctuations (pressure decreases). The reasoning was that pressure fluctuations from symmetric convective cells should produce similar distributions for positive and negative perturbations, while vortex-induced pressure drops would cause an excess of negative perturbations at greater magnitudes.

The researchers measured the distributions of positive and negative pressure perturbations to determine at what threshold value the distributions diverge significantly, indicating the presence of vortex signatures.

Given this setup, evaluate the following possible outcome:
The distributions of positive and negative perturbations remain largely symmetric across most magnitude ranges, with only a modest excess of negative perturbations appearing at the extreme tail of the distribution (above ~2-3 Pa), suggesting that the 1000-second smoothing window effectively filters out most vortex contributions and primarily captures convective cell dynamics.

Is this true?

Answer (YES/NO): NO